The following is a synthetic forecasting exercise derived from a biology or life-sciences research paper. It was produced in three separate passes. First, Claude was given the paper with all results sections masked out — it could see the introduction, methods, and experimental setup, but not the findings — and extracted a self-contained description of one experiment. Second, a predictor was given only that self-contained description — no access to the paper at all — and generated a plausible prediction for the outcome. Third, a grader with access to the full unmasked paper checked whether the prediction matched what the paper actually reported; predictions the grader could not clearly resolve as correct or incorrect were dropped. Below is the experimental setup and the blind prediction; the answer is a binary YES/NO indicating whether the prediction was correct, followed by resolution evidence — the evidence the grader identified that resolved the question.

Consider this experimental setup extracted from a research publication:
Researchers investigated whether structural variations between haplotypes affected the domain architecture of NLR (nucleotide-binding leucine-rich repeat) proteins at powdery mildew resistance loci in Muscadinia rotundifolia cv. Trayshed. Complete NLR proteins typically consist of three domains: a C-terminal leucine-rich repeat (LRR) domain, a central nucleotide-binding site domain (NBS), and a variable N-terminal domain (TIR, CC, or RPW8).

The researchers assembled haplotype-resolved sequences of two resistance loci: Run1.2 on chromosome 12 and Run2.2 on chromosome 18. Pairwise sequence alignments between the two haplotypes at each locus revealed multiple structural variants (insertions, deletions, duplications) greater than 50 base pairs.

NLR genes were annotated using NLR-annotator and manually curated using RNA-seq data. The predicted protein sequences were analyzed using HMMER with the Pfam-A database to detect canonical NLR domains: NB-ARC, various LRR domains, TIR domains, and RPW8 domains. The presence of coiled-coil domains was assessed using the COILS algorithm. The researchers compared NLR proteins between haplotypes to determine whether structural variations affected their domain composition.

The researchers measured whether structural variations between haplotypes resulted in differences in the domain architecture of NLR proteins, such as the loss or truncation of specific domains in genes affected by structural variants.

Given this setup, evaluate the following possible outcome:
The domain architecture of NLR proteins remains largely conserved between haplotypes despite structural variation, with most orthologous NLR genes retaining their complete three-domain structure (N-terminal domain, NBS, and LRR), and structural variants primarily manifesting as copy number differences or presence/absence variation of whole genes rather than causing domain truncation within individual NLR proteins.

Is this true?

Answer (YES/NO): NO